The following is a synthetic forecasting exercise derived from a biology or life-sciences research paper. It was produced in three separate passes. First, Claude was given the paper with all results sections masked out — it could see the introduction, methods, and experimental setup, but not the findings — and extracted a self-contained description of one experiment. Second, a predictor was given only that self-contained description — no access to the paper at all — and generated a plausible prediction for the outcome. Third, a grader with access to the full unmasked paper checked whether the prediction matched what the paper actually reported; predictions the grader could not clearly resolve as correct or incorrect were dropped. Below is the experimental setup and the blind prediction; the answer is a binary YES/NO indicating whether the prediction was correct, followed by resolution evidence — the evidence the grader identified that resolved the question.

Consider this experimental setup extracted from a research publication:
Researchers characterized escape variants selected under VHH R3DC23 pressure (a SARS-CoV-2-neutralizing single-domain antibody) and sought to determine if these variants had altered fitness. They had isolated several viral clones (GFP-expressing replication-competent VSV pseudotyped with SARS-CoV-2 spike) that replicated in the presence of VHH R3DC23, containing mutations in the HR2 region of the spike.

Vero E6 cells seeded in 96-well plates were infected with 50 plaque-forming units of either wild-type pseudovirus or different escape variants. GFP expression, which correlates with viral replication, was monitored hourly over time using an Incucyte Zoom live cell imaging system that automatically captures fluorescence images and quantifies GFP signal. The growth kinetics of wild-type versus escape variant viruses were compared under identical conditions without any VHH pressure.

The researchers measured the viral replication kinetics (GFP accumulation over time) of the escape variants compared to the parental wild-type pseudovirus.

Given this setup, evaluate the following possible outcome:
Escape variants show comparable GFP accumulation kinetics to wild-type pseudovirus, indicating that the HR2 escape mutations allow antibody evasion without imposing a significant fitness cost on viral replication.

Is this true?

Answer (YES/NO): NO